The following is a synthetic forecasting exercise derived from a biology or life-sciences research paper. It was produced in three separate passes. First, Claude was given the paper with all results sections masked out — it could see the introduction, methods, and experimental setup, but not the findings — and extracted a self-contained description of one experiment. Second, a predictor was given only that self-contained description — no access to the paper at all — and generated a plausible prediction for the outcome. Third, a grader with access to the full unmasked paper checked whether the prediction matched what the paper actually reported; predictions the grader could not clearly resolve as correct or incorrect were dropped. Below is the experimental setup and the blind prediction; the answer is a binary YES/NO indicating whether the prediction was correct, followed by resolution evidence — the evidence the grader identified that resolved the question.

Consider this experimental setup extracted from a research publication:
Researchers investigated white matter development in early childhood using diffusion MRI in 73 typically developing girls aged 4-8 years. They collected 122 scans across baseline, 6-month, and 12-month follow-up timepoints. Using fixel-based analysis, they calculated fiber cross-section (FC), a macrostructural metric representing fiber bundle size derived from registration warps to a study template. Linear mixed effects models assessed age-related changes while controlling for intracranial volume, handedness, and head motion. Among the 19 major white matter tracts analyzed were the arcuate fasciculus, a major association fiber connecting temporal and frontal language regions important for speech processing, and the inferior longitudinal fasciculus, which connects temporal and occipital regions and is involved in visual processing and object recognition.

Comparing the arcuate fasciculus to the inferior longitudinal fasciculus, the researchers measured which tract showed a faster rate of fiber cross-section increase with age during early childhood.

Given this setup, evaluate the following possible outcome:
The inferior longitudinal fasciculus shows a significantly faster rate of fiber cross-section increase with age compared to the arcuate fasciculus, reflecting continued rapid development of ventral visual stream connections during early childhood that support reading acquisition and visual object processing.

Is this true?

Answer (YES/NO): YES